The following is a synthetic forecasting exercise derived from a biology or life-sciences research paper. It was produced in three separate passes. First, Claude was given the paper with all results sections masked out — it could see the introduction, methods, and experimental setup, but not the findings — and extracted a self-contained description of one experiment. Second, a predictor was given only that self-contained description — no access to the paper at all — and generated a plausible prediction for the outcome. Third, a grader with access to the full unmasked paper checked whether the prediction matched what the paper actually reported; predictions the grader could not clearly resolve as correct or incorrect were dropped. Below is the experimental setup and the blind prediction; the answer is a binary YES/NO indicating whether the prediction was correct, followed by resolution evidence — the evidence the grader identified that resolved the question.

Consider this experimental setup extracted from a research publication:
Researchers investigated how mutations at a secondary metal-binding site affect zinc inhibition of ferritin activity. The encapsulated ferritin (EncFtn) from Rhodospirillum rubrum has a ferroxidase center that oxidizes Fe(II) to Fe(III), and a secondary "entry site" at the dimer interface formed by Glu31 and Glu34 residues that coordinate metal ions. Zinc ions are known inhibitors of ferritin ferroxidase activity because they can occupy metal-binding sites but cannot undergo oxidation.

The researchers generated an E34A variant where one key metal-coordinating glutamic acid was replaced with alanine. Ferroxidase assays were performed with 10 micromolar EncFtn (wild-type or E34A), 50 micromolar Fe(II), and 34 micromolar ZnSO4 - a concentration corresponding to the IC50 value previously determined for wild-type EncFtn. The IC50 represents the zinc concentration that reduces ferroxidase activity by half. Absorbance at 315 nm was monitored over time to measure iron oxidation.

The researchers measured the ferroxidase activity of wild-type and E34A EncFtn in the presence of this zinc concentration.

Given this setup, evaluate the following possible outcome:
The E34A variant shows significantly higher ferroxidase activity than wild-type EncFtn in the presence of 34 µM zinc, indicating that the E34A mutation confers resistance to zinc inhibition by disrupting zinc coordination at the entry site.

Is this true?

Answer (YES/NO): NO